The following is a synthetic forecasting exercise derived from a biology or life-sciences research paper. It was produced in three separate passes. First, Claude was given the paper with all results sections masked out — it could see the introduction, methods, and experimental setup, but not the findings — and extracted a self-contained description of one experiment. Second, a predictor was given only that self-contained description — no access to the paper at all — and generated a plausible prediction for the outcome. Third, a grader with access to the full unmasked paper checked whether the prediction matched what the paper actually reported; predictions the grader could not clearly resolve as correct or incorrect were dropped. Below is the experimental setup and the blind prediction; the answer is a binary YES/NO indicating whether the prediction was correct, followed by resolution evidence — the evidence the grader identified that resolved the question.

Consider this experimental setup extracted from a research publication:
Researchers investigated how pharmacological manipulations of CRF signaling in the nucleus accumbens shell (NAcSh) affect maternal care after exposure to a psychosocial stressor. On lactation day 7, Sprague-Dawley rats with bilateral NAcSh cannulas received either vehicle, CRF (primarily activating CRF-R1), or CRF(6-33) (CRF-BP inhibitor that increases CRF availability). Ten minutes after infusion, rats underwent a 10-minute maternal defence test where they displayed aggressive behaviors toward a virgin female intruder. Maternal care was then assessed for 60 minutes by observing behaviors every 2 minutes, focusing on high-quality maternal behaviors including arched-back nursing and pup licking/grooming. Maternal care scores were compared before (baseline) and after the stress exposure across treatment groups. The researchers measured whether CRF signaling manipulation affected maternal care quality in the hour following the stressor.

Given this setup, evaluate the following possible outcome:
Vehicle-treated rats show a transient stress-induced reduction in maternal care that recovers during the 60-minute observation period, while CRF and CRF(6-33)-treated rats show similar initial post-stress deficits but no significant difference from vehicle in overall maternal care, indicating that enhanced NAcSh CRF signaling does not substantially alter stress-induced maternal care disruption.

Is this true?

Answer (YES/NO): NO